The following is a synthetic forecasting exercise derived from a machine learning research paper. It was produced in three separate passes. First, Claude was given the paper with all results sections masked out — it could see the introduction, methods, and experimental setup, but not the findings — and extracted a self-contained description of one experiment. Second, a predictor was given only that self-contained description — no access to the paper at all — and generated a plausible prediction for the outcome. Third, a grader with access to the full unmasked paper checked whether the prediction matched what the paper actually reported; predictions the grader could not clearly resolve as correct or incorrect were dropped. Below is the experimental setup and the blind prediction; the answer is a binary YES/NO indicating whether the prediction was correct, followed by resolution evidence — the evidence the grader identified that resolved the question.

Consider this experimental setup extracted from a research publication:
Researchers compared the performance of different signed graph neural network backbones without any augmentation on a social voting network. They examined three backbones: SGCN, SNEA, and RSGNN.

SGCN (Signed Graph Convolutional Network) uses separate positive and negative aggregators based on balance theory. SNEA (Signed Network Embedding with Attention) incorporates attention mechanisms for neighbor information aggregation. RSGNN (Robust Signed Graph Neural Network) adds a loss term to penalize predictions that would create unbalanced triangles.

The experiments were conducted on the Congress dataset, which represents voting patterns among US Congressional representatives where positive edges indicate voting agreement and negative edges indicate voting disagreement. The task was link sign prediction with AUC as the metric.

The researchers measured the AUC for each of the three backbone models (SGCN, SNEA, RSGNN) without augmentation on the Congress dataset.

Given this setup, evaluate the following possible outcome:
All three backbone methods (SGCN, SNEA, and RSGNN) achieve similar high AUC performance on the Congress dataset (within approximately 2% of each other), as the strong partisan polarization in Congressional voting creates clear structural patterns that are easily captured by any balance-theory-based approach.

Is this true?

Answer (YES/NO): NO